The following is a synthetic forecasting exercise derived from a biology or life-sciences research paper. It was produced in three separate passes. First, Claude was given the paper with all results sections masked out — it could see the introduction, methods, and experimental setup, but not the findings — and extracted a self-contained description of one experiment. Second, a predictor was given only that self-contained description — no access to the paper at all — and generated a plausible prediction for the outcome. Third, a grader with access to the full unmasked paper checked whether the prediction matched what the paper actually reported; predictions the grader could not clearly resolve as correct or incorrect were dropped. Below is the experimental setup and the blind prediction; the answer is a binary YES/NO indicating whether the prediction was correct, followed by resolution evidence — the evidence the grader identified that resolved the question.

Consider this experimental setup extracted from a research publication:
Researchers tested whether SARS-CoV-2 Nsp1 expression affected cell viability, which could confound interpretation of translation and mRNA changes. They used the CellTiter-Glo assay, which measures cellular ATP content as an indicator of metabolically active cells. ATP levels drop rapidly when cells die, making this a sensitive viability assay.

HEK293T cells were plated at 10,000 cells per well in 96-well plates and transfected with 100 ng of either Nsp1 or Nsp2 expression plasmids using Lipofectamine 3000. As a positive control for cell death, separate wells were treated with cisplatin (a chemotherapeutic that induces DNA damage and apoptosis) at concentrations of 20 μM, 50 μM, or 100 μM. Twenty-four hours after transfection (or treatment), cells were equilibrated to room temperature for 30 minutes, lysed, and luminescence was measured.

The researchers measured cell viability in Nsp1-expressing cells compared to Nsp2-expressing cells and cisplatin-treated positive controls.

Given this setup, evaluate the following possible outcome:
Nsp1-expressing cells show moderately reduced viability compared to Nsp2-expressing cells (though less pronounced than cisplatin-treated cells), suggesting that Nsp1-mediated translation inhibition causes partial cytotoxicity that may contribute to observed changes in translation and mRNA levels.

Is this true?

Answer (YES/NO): NO